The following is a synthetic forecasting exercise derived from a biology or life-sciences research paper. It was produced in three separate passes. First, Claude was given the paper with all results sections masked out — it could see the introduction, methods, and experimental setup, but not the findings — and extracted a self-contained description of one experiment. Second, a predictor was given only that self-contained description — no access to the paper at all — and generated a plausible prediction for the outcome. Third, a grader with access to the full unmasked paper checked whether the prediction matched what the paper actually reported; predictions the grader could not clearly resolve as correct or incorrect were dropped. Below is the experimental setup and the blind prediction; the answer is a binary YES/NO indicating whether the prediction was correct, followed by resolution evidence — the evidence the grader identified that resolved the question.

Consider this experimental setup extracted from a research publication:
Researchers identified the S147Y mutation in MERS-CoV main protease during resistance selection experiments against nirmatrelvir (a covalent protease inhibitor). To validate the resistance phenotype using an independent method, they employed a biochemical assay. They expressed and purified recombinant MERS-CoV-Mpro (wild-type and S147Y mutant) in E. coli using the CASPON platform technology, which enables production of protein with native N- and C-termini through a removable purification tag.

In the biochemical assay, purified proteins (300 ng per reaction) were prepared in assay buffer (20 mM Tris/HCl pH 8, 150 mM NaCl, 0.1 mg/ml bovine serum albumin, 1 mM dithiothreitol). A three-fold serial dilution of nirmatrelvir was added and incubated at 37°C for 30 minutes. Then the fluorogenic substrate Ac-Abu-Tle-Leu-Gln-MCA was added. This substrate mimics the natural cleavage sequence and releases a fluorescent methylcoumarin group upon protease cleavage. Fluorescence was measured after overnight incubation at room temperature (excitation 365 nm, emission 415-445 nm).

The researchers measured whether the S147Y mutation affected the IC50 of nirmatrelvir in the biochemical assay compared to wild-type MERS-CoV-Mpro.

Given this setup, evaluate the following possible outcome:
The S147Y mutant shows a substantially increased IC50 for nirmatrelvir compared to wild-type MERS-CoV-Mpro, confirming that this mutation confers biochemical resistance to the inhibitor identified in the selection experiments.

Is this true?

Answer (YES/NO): YES